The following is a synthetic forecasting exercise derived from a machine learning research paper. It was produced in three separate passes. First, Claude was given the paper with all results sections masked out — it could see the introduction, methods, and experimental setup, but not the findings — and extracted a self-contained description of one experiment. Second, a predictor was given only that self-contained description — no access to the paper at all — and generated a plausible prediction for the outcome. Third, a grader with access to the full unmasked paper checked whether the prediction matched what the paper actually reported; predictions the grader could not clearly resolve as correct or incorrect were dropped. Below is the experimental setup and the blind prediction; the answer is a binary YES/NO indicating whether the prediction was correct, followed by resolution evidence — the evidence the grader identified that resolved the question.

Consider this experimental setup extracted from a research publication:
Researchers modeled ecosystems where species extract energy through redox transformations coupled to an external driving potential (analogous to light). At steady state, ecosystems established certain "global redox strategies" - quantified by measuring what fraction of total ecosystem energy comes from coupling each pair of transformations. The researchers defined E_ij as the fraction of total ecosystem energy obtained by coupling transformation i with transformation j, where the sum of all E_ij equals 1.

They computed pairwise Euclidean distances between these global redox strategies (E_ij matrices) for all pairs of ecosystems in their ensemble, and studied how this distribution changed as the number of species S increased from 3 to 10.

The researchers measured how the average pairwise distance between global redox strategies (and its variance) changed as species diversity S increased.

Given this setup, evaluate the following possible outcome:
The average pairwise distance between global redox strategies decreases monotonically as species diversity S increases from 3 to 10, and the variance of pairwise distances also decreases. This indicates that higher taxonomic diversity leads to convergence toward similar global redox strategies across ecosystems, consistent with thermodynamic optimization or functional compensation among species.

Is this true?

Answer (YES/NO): YES